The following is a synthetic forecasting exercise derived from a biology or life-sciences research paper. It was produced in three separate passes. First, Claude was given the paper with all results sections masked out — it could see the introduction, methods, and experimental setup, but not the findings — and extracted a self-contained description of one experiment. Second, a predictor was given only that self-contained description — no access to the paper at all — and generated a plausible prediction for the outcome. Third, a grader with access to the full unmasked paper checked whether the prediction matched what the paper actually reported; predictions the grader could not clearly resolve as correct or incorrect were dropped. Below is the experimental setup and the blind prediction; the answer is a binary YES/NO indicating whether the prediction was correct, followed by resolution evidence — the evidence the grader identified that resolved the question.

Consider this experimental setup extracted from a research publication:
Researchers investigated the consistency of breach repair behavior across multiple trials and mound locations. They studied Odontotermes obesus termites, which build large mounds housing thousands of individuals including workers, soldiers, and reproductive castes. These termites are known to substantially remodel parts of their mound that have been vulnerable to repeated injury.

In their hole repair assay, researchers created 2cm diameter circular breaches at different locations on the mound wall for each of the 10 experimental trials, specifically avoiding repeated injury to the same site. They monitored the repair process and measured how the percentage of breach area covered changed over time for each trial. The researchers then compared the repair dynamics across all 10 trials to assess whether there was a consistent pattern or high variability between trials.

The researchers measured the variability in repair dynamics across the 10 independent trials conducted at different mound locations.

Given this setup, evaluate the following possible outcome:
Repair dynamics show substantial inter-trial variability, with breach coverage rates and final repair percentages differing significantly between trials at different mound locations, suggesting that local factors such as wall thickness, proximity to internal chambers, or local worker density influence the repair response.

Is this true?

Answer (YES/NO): NO